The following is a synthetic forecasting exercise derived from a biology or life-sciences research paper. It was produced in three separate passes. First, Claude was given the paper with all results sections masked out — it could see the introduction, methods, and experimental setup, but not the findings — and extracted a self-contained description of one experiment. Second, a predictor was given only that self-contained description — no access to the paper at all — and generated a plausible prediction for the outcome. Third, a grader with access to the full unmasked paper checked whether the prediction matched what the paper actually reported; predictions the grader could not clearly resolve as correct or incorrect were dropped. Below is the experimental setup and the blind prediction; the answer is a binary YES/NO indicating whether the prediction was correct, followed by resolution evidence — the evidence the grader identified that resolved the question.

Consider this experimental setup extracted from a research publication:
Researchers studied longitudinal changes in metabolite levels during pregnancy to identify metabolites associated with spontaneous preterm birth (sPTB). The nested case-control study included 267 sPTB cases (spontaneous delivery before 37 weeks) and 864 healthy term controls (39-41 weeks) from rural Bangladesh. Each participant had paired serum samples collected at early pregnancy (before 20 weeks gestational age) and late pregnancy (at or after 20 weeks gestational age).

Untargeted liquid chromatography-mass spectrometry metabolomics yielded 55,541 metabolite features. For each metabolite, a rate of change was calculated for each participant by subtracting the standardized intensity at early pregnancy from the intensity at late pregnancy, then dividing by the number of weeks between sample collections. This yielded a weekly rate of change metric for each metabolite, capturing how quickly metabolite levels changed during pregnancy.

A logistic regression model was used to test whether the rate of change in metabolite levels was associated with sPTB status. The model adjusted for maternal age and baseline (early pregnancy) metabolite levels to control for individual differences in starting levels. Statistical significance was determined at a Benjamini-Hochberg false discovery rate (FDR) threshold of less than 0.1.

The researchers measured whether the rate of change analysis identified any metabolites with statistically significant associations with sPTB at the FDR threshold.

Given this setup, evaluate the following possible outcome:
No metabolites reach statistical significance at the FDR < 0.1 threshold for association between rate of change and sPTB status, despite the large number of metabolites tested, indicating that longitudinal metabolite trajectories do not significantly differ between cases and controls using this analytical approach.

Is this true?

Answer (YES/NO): NO